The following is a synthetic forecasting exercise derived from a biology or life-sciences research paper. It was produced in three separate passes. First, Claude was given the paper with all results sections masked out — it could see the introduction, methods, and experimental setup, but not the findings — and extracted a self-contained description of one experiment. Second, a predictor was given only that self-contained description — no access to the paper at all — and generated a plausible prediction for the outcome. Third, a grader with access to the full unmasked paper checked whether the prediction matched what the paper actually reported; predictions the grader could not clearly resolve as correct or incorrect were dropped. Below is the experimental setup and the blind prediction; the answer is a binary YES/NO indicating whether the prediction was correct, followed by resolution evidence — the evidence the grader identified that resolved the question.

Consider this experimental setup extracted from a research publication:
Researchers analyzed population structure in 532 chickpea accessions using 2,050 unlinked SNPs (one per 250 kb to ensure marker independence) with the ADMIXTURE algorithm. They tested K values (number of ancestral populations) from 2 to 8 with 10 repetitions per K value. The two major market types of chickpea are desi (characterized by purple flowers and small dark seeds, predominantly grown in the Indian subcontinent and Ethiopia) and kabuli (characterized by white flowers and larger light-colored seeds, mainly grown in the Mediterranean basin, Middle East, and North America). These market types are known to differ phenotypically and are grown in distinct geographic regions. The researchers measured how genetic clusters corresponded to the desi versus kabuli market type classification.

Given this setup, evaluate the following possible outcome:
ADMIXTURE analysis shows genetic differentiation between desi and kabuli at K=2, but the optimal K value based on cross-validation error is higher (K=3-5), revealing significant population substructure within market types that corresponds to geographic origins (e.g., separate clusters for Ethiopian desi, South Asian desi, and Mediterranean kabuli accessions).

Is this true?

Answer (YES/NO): NO